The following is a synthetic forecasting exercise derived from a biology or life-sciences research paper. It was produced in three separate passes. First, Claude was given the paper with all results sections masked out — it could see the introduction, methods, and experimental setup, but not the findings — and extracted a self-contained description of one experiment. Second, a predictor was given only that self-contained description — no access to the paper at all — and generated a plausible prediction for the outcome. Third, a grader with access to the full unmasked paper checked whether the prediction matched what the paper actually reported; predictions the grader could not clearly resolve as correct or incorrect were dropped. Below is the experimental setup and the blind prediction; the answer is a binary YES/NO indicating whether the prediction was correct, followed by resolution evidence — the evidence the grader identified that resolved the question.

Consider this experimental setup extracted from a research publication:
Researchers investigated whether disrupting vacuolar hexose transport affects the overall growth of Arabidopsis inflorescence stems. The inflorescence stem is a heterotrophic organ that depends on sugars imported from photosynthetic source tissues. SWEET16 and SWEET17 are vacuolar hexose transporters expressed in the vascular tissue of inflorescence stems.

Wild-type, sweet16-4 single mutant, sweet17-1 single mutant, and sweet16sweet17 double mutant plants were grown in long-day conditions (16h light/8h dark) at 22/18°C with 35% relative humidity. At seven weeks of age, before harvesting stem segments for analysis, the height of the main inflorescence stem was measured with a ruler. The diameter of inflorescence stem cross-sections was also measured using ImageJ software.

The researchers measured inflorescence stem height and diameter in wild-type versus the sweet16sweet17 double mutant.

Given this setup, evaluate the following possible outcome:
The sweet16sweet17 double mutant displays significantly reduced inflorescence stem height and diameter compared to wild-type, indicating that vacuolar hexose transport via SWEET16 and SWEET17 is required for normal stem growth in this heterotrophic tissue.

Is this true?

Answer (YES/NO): NO